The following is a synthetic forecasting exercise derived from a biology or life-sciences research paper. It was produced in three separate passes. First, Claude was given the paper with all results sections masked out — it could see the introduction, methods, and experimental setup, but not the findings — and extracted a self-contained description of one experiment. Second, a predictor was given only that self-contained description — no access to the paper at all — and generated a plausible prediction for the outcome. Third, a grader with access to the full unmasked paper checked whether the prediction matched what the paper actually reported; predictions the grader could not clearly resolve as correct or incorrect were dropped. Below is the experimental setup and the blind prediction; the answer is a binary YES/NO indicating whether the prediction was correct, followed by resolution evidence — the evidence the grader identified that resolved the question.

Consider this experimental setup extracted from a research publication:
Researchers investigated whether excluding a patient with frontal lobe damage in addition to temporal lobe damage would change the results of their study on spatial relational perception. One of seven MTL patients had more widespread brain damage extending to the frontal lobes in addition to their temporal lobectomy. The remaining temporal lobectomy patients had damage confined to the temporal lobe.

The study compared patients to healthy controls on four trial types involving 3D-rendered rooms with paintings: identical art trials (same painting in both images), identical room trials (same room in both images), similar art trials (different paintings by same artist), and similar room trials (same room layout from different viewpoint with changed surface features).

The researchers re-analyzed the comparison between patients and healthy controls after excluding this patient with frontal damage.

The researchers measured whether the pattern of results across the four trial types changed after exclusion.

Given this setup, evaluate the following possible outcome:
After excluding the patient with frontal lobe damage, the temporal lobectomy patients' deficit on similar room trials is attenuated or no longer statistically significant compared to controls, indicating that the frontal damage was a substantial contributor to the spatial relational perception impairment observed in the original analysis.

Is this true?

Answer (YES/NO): NO